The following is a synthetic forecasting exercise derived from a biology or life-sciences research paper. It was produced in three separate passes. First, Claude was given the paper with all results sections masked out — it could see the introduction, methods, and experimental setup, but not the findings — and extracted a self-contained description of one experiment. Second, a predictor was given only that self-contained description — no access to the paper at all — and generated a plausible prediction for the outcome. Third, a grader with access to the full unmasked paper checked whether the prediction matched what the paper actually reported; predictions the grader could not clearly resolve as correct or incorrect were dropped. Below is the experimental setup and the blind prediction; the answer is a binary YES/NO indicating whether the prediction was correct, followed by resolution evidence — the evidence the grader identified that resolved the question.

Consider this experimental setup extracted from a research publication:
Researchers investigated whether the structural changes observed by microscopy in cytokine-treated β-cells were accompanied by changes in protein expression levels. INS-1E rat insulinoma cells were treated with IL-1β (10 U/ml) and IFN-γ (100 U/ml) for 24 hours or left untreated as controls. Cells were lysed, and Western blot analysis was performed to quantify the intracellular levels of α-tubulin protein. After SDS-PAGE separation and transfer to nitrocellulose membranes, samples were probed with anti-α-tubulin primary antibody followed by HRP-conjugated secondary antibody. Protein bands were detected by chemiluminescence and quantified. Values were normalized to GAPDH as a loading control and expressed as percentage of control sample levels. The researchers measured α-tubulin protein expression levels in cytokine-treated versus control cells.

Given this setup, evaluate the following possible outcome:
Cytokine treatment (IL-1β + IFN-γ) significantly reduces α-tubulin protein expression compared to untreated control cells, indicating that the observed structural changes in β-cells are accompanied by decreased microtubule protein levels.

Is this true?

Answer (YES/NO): NO